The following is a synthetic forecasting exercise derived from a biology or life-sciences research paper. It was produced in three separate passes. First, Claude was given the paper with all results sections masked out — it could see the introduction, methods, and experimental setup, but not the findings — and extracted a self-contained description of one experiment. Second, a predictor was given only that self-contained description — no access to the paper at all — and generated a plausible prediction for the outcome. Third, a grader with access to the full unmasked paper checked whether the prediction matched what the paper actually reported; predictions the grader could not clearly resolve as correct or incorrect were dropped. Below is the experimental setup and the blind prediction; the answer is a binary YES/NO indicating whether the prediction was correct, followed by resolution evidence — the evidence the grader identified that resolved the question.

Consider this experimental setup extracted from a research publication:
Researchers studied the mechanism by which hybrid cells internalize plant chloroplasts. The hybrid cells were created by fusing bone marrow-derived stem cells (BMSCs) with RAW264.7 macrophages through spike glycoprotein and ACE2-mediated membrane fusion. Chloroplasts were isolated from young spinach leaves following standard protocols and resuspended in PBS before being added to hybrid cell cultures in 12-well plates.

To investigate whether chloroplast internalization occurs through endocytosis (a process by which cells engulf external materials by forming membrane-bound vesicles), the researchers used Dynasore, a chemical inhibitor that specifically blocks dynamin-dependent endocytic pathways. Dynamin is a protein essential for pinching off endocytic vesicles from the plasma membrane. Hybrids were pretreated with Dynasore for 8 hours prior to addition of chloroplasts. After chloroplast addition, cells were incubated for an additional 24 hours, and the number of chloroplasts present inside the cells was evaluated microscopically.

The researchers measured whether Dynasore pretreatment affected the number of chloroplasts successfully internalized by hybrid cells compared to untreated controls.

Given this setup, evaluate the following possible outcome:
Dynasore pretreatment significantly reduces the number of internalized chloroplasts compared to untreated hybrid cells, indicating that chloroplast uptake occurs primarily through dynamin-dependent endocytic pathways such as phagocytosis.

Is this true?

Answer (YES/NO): YES